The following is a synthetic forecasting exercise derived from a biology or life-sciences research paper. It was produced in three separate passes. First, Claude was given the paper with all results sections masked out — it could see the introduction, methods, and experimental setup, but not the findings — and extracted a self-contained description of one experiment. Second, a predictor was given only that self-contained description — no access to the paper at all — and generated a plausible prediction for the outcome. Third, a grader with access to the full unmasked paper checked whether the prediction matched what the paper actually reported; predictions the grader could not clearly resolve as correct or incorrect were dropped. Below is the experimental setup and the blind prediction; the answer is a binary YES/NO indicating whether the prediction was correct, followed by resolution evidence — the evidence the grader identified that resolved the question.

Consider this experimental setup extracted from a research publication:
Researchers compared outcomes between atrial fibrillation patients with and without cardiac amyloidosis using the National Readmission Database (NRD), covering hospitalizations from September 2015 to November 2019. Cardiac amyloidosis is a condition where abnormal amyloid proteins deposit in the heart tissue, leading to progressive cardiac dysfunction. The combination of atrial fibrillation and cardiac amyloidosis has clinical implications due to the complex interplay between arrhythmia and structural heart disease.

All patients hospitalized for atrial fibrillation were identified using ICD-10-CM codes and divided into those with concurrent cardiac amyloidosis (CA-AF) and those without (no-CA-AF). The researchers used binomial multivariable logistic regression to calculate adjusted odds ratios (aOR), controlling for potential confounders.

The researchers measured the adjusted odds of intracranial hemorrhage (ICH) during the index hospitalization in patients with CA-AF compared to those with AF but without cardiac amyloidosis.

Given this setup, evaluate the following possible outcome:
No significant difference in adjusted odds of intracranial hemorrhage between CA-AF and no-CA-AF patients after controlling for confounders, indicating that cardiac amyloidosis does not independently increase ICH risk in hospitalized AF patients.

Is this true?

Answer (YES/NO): NO